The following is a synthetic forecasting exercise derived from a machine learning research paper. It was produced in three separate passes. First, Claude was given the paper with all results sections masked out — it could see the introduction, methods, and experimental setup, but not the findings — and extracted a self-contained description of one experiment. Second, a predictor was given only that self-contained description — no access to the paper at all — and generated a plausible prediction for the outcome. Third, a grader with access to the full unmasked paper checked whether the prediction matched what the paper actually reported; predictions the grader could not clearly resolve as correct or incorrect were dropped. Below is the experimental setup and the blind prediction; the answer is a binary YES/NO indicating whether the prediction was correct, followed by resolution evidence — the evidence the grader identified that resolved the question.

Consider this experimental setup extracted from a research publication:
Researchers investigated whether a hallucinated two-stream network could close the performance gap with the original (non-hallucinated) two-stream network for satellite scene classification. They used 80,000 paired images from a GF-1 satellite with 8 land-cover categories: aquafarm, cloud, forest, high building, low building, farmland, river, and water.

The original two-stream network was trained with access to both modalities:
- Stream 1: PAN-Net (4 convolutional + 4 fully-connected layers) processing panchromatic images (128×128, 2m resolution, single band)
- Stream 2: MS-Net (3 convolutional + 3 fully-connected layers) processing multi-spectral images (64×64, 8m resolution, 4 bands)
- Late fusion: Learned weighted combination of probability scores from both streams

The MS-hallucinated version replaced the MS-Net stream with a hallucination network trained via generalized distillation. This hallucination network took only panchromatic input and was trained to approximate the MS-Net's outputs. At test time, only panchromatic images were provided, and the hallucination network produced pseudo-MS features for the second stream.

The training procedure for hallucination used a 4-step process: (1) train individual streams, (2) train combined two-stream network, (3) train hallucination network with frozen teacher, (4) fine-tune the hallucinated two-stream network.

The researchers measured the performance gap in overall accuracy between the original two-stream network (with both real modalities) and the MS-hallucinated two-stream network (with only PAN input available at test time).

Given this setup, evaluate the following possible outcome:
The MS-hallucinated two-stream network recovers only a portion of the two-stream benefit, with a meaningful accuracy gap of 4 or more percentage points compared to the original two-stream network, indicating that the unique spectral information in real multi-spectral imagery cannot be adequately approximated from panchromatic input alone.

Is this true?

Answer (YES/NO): NO